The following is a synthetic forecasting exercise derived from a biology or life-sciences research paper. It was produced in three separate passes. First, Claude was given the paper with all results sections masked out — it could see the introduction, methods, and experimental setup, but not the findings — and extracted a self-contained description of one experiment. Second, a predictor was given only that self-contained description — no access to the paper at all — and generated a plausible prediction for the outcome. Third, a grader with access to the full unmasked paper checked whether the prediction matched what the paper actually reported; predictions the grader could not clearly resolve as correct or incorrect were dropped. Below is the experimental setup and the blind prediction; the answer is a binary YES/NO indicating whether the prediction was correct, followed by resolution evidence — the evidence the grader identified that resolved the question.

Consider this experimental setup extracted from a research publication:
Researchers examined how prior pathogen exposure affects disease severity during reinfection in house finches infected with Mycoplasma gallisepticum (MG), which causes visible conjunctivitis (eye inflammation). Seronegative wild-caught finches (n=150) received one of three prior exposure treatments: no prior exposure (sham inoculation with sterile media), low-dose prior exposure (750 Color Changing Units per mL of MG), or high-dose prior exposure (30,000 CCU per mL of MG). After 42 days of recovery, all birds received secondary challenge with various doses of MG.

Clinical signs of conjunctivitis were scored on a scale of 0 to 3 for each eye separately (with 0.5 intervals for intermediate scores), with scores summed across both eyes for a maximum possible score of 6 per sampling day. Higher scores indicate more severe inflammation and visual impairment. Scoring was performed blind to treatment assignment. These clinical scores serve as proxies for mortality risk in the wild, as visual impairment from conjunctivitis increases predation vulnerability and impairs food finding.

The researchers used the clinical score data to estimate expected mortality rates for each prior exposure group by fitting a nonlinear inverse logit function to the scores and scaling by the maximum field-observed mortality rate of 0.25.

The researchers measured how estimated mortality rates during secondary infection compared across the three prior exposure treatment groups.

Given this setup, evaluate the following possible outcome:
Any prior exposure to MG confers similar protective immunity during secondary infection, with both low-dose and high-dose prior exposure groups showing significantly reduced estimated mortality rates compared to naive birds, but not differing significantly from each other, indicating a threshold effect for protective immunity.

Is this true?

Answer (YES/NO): NO